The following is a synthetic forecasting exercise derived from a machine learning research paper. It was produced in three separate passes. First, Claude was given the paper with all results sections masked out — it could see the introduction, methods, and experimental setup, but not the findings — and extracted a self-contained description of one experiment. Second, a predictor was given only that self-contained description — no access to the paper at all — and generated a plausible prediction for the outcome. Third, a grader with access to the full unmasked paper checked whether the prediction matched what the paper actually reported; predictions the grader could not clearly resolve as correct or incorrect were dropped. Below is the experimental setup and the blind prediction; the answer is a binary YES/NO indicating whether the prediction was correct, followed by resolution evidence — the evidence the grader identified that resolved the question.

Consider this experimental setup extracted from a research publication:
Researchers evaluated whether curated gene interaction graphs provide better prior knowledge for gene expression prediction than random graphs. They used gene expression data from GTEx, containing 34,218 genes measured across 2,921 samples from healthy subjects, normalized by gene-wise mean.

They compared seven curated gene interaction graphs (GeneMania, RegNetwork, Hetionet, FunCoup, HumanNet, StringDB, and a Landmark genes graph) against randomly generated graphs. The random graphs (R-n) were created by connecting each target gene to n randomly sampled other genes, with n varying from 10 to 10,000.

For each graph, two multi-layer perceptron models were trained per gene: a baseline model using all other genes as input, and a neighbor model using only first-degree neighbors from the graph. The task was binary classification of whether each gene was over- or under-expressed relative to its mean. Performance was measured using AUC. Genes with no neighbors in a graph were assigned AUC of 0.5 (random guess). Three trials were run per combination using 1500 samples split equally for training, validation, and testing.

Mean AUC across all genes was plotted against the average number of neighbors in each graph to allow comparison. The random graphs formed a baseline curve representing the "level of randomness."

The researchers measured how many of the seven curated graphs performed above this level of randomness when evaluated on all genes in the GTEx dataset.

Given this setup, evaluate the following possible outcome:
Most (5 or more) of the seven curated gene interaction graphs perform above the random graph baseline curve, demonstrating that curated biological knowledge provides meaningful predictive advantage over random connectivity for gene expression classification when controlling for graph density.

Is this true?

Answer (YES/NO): NO